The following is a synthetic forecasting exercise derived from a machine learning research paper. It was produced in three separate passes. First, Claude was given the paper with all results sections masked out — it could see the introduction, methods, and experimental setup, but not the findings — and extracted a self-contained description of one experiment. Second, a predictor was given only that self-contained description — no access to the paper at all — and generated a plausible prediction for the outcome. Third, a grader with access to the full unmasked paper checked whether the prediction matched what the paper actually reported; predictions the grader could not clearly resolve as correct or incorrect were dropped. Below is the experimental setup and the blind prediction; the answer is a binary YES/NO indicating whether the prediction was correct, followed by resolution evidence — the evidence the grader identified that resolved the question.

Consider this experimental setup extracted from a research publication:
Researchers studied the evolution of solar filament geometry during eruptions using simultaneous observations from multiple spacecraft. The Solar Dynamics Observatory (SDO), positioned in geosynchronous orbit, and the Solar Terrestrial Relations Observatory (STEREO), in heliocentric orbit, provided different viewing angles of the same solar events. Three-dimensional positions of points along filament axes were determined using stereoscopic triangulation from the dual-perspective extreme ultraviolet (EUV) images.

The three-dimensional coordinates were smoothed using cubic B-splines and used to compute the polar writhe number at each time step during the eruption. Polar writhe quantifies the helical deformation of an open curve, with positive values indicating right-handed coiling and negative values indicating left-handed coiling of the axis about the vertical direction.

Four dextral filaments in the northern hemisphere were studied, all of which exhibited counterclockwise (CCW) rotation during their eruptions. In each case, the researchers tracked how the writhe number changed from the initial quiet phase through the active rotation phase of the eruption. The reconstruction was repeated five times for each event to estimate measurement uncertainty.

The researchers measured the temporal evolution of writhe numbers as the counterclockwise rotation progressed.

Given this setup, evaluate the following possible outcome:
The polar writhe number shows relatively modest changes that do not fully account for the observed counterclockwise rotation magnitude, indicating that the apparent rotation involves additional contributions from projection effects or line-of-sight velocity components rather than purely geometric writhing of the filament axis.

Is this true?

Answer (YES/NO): NO